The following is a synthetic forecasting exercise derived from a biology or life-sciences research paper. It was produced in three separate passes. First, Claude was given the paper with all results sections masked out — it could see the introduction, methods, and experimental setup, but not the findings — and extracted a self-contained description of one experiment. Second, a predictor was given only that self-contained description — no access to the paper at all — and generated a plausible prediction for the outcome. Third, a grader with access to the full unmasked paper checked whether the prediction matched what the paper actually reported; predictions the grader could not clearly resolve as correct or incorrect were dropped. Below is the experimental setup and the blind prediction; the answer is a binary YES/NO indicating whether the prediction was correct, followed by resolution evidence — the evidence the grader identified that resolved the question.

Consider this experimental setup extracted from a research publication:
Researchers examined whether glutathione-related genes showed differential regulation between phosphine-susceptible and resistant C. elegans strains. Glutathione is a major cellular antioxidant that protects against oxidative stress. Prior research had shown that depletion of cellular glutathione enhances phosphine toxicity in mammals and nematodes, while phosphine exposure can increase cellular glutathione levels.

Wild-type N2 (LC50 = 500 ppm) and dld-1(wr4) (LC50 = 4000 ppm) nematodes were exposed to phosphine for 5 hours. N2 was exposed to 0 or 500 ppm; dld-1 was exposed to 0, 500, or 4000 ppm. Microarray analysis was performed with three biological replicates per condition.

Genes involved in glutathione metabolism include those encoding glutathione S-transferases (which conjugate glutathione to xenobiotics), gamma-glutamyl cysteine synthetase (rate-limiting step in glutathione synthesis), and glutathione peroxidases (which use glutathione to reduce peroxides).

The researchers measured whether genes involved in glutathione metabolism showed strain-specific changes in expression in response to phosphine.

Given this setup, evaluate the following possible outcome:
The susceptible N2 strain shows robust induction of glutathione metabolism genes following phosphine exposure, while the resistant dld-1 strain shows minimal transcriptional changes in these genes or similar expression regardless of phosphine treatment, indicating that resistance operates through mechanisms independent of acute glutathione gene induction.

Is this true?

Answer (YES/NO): NO